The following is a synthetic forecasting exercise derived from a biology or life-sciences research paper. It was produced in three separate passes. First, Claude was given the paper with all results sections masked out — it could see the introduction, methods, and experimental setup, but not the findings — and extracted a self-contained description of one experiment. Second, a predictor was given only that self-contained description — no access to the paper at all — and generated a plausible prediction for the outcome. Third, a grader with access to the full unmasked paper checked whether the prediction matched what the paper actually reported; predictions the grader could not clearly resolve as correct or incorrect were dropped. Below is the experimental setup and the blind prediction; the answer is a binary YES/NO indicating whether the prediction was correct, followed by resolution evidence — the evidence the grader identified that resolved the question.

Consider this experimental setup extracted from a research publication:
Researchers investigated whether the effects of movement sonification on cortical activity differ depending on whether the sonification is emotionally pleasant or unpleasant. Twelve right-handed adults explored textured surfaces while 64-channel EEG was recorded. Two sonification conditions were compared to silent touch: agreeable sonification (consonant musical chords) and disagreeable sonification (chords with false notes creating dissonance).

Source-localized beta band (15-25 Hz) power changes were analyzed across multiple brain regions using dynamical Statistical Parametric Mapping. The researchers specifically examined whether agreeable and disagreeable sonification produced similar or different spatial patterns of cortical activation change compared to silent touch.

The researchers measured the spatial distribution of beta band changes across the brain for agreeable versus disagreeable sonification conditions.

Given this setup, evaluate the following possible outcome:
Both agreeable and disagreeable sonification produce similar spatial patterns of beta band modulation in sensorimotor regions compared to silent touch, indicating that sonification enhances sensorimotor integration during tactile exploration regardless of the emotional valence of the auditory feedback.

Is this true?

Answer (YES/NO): YES